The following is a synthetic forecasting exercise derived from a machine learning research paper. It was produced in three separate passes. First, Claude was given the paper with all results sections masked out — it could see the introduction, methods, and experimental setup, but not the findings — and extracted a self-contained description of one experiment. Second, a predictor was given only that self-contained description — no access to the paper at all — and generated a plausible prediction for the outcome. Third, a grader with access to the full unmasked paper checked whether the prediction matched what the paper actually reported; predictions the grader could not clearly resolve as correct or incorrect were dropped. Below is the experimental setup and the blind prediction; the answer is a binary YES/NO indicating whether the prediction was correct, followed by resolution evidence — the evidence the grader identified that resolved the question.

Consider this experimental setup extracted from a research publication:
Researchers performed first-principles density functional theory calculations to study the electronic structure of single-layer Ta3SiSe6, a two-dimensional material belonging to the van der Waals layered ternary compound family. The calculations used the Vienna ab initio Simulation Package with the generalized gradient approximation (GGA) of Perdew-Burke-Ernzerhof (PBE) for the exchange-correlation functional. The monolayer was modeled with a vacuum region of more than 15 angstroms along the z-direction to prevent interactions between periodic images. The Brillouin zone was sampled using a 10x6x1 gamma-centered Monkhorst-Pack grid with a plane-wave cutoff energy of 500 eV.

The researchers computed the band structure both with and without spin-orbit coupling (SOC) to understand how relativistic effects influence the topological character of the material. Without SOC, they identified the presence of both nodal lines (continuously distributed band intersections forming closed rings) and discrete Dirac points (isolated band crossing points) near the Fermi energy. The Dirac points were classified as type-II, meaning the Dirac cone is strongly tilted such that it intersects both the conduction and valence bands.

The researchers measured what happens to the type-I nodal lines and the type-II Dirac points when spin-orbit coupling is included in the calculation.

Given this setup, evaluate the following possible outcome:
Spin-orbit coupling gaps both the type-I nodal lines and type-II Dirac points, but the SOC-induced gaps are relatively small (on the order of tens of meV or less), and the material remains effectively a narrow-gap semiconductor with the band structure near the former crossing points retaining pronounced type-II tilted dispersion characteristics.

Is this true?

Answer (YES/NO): NO